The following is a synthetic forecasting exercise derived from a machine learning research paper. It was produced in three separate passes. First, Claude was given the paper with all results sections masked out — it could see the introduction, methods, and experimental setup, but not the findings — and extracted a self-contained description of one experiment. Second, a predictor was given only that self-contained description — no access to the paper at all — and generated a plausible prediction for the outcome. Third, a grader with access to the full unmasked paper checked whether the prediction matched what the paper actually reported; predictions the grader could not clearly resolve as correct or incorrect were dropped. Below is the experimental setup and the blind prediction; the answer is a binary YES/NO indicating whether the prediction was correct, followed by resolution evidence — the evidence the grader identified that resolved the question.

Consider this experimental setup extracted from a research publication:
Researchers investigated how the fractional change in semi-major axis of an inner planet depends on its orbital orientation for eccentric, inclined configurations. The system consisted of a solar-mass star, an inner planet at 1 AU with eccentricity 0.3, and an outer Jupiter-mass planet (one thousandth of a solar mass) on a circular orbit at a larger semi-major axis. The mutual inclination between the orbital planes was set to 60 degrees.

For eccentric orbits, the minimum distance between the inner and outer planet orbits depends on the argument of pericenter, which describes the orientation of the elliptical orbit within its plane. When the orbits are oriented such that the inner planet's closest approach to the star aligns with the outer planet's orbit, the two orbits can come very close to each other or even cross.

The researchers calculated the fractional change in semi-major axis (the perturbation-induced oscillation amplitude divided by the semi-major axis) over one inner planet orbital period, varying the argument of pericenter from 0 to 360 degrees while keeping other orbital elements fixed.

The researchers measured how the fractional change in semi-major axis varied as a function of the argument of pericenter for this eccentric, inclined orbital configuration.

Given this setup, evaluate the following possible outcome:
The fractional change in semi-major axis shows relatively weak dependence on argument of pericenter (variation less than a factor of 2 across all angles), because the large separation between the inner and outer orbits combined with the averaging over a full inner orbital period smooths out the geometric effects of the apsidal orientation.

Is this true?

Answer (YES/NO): NO